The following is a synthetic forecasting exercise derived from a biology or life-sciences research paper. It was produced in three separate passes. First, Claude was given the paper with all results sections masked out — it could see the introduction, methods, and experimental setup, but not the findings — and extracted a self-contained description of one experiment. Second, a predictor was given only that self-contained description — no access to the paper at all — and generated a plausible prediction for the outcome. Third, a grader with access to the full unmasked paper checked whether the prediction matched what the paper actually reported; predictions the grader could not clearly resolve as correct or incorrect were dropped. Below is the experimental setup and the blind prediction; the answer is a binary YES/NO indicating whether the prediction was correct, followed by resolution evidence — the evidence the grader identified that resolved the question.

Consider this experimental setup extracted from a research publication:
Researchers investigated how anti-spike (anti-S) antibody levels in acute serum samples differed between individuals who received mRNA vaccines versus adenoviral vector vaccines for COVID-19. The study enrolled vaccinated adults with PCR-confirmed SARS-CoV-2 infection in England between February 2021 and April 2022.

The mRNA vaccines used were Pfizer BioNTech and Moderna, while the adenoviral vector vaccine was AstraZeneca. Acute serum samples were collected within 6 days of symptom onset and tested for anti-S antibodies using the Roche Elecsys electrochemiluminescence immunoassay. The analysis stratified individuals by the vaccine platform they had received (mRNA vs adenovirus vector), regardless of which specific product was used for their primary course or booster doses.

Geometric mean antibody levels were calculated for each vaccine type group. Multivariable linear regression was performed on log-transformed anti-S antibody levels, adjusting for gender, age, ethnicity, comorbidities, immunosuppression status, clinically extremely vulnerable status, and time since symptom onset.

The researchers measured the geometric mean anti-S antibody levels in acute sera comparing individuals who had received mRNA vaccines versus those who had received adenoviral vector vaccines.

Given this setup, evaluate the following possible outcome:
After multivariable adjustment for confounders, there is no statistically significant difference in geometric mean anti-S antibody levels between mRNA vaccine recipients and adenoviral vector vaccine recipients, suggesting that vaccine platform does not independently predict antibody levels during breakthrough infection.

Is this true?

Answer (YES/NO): YES